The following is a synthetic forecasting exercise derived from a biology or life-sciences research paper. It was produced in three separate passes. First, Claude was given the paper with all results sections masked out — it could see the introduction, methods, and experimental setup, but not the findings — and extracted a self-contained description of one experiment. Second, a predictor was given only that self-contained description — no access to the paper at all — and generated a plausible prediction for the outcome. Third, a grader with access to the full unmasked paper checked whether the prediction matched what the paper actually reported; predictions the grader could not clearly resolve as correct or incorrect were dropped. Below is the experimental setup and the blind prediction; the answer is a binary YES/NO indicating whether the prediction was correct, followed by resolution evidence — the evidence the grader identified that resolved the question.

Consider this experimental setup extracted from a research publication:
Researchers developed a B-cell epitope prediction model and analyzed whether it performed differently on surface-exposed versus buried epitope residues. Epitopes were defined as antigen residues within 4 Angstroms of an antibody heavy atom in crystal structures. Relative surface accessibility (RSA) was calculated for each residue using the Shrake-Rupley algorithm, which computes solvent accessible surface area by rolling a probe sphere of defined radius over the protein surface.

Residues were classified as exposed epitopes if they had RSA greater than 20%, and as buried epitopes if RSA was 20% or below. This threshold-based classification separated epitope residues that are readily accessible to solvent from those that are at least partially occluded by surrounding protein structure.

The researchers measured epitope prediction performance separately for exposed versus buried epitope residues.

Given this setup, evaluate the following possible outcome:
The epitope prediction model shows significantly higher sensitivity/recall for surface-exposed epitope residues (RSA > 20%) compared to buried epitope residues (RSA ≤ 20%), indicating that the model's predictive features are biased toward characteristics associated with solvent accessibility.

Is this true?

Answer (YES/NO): NO